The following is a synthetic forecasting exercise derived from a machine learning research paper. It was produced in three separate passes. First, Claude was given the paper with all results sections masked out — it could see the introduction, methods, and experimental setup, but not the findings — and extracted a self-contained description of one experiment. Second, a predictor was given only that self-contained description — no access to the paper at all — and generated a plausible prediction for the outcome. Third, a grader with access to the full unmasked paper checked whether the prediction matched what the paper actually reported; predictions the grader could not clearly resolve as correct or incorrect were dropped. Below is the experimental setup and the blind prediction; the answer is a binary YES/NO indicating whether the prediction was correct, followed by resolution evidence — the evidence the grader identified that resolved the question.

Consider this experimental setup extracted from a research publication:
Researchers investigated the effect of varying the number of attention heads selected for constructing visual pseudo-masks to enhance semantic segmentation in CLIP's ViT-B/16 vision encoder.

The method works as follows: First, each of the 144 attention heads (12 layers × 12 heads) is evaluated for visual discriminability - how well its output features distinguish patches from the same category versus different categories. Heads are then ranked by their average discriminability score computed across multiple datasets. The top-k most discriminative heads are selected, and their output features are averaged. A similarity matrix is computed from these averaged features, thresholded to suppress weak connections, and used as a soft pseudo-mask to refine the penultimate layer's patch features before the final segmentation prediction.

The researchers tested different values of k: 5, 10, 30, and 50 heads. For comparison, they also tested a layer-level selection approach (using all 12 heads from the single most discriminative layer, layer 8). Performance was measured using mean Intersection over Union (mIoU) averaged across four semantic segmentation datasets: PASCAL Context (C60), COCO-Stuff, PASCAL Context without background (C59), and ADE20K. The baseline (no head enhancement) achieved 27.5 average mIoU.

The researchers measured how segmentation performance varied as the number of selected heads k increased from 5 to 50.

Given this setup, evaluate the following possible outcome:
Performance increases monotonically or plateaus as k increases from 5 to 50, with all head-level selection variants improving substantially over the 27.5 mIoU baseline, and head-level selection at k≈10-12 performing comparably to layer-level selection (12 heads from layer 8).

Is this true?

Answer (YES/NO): NO